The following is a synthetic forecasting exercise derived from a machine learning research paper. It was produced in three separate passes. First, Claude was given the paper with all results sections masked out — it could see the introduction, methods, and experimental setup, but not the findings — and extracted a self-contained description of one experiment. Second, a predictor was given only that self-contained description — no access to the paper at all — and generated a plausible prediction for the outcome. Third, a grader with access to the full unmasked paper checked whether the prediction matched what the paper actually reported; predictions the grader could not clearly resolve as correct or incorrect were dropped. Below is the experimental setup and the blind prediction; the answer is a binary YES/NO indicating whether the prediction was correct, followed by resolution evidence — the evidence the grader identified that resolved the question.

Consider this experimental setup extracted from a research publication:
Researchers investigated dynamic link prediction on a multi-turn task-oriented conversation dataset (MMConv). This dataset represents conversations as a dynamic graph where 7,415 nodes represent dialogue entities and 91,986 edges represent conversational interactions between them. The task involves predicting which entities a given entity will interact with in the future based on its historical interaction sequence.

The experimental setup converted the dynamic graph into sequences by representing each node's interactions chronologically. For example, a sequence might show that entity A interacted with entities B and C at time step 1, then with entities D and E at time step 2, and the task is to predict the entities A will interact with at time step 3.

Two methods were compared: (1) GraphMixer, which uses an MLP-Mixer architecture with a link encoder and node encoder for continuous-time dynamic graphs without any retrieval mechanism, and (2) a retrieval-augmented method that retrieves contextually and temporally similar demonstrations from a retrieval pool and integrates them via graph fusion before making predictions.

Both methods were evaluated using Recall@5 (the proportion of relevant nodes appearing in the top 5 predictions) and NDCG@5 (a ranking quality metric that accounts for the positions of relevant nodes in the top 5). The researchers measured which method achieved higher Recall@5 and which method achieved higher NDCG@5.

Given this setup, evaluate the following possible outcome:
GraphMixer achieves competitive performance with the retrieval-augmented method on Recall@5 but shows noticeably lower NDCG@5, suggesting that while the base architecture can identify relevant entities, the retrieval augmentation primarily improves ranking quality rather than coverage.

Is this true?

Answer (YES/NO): NO